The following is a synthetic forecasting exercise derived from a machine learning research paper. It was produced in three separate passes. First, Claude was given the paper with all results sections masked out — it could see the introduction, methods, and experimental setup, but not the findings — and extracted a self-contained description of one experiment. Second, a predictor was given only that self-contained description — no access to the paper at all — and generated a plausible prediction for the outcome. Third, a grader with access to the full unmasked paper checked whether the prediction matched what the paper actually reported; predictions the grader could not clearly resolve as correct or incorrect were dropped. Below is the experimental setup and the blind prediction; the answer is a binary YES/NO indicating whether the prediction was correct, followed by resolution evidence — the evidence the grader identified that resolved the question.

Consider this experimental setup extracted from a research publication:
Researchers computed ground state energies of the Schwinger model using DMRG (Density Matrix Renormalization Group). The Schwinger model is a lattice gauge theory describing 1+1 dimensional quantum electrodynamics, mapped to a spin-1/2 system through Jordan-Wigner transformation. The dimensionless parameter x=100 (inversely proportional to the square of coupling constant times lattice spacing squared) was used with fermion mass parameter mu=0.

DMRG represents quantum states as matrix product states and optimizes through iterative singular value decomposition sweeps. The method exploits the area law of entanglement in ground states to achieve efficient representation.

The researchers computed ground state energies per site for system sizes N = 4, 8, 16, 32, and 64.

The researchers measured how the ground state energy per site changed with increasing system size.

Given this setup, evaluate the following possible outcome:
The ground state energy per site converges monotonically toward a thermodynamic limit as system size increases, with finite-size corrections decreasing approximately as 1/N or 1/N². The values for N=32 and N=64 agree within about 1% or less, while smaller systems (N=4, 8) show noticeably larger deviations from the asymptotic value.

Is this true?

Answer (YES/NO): YES